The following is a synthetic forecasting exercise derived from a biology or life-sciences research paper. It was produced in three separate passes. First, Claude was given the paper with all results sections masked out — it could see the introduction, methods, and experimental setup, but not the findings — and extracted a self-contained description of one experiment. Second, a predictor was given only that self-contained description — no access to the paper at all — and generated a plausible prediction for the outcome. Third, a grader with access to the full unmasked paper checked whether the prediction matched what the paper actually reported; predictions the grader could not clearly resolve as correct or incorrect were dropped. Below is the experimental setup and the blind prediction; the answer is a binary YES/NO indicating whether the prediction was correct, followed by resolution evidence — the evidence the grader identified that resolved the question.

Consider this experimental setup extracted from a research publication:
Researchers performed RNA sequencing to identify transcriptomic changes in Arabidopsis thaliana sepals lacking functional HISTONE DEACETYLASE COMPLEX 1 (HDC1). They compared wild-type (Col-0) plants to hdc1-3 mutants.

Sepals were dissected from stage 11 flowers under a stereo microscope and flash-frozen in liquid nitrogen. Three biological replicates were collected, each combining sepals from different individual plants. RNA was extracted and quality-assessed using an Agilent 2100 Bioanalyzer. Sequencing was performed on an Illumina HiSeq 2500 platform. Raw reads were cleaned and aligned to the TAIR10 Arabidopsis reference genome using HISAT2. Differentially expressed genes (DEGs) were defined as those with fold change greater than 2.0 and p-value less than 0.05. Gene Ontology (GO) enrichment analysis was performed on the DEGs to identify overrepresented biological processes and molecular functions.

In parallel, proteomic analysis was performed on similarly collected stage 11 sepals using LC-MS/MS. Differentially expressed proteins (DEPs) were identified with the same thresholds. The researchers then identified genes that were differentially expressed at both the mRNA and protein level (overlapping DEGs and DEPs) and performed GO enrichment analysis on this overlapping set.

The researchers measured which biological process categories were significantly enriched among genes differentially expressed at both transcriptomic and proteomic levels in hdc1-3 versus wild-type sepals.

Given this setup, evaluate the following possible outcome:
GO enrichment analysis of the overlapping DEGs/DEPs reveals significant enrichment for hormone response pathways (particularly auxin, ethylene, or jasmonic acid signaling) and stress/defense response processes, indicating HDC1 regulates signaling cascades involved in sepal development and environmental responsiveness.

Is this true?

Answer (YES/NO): YES